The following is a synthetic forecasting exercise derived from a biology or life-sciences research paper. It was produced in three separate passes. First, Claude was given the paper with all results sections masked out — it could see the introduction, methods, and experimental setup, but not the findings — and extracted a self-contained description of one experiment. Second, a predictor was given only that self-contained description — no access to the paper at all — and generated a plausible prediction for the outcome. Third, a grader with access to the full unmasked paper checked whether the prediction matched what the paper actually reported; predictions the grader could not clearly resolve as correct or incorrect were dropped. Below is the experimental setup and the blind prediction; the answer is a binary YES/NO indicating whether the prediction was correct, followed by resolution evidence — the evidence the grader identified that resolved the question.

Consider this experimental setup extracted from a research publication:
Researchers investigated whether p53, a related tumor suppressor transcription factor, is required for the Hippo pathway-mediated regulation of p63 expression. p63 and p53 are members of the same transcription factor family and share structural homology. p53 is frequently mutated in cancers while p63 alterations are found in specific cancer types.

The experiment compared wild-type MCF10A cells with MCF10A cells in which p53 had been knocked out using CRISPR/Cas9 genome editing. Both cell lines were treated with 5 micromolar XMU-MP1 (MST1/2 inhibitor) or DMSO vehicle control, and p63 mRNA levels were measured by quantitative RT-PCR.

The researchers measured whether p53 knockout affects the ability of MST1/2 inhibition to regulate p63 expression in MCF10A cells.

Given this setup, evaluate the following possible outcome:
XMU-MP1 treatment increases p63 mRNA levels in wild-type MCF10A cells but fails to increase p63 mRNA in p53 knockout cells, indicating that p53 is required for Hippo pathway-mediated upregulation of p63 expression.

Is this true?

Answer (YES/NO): NO